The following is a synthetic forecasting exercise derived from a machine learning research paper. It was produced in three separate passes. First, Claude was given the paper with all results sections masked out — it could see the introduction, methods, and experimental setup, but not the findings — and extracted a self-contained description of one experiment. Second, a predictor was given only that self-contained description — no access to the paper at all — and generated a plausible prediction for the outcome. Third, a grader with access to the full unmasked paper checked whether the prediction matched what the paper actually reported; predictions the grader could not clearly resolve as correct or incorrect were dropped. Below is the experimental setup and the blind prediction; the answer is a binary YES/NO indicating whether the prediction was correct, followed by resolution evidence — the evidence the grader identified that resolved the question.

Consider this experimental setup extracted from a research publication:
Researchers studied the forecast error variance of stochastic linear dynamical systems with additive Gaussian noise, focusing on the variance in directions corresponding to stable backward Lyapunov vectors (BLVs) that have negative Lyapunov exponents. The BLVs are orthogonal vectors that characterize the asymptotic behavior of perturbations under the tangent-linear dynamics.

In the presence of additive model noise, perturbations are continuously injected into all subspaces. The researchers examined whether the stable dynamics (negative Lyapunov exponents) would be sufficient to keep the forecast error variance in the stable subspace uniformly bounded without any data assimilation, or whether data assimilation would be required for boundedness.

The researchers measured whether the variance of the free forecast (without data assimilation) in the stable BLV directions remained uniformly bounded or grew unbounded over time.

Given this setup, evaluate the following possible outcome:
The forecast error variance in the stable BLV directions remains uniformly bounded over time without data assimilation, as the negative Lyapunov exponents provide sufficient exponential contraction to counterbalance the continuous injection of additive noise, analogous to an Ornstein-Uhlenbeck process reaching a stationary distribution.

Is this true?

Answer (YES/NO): YES